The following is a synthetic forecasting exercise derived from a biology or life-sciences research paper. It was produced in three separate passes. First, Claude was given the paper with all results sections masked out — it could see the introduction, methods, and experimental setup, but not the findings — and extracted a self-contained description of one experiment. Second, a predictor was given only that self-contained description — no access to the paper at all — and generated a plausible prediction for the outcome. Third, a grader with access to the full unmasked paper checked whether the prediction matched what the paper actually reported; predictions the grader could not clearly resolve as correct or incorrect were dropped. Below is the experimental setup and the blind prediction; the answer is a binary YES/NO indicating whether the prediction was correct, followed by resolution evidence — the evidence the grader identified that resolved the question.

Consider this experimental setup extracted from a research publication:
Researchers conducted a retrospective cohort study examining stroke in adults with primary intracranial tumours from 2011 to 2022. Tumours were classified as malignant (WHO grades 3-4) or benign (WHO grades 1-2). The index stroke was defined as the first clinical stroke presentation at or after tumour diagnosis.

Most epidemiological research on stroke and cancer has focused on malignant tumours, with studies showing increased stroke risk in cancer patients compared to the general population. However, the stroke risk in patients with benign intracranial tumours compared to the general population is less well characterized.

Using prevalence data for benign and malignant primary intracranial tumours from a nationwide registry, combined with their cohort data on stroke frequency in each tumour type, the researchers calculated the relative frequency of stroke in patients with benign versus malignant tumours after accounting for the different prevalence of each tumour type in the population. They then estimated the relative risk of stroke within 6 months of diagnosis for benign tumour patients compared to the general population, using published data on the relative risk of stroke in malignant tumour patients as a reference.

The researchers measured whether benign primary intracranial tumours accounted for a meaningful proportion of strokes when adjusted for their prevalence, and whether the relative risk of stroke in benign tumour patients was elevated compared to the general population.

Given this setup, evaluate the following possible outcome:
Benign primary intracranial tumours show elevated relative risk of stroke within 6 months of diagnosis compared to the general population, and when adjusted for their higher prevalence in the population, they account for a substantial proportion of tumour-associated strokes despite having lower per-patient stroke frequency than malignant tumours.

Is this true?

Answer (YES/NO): YES